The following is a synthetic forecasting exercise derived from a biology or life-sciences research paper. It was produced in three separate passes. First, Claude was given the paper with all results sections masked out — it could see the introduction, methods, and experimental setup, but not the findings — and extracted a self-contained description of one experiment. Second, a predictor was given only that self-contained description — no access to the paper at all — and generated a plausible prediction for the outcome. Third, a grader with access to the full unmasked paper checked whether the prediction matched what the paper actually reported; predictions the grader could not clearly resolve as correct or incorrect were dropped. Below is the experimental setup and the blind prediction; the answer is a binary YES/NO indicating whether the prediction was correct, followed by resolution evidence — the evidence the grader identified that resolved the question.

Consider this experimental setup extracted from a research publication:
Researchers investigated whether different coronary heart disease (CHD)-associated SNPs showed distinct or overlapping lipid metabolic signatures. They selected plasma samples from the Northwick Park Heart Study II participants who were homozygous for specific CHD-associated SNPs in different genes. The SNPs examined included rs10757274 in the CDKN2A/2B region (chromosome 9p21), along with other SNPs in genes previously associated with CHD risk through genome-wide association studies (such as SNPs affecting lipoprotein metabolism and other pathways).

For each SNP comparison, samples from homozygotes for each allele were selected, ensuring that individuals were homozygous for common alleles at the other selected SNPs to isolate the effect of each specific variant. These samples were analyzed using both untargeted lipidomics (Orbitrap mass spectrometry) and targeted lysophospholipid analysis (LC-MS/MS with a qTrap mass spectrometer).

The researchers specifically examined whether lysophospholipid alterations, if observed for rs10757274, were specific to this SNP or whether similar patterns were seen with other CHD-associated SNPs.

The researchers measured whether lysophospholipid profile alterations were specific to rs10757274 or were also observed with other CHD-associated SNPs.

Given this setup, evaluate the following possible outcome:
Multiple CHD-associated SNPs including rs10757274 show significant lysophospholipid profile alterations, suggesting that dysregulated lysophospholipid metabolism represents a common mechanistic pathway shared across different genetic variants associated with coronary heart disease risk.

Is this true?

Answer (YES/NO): NO